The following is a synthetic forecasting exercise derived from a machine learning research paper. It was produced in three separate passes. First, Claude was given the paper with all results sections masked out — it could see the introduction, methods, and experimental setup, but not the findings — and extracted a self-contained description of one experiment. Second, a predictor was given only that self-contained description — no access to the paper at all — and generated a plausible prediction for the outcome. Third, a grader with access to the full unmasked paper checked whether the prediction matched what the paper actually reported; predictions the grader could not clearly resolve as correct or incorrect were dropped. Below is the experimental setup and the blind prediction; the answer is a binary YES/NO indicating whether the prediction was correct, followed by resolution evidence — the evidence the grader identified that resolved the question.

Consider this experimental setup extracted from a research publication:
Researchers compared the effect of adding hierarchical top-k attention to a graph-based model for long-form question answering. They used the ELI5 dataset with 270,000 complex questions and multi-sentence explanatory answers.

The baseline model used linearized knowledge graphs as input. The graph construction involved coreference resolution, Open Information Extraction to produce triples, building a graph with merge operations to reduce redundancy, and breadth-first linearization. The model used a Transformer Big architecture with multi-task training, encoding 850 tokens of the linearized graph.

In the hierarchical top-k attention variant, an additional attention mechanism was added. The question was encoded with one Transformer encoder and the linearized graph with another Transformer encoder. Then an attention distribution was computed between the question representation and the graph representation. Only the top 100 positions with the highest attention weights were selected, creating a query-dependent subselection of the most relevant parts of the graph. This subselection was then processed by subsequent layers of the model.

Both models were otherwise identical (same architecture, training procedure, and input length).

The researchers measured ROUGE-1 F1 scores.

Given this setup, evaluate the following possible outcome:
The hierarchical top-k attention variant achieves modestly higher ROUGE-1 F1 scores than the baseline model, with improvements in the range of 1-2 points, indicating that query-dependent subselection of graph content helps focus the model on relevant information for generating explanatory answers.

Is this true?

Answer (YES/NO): NO